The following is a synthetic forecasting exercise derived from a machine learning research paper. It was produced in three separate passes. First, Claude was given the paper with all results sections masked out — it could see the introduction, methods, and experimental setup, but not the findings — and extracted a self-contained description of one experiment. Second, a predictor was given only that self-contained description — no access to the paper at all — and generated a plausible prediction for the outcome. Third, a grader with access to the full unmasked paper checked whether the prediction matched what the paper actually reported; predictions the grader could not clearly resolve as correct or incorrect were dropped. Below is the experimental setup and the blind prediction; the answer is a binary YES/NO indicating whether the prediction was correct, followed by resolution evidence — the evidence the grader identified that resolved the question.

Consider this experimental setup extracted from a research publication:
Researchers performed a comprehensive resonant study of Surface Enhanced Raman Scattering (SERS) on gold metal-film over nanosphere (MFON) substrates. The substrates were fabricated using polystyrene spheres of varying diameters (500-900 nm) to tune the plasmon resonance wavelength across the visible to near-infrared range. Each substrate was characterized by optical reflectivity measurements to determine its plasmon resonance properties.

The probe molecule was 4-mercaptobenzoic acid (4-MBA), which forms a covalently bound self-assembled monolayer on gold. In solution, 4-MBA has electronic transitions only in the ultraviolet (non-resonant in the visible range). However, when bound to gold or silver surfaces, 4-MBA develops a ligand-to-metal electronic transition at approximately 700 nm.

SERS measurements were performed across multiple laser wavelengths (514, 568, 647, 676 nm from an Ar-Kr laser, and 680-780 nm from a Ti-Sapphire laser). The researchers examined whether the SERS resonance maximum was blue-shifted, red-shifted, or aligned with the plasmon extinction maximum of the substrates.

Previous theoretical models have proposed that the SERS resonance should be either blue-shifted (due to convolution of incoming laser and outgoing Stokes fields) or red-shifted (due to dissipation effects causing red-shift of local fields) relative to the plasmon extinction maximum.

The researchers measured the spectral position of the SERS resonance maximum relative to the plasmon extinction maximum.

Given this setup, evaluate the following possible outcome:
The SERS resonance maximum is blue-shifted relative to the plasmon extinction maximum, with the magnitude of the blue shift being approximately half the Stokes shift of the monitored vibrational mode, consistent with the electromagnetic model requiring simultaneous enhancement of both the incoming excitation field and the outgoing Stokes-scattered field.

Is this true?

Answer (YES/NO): NO